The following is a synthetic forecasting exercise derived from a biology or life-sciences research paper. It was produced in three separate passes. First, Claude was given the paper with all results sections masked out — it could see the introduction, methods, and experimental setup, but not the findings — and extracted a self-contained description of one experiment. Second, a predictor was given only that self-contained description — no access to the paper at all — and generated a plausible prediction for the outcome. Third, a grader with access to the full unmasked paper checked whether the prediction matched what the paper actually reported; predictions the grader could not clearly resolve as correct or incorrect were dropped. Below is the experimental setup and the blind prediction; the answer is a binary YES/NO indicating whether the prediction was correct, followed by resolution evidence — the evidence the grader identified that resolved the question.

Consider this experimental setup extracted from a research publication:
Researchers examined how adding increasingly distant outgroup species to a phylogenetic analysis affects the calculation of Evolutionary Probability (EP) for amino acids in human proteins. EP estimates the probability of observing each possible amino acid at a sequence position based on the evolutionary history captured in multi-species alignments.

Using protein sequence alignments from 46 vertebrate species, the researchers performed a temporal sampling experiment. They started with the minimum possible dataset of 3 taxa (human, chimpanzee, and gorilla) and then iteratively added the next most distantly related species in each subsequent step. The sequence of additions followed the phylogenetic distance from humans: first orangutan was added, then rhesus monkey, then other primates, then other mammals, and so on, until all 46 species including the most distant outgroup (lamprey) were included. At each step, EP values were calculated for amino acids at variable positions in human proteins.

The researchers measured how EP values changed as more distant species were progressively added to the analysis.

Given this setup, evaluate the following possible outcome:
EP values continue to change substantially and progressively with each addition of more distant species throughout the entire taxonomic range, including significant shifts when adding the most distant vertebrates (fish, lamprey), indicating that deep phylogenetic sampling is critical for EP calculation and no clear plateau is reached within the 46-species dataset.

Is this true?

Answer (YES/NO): NO